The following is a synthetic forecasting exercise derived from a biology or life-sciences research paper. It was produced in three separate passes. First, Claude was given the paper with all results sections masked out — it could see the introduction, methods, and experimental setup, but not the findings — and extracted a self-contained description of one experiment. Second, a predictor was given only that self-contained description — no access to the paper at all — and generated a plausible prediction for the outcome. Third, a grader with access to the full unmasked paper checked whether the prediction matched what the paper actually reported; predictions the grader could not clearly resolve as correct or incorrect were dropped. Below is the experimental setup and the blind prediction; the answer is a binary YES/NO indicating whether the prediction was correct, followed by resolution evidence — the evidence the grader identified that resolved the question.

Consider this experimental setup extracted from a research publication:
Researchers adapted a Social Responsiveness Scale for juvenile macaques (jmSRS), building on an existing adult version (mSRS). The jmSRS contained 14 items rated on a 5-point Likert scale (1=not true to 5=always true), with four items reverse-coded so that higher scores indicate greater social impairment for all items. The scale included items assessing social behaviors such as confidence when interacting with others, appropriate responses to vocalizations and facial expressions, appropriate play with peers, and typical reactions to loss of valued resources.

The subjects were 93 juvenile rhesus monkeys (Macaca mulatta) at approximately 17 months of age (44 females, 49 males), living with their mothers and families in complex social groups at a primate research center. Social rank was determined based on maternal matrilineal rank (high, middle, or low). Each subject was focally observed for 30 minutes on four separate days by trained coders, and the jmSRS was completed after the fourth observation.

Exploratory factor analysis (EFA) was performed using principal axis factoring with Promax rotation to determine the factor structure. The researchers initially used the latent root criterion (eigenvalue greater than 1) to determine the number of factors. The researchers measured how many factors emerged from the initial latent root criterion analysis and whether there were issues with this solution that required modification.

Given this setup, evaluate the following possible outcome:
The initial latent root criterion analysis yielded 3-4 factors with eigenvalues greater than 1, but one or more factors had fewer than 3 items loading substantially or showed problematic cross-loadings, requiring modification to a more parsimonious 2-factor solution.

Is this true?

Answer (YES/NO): NO